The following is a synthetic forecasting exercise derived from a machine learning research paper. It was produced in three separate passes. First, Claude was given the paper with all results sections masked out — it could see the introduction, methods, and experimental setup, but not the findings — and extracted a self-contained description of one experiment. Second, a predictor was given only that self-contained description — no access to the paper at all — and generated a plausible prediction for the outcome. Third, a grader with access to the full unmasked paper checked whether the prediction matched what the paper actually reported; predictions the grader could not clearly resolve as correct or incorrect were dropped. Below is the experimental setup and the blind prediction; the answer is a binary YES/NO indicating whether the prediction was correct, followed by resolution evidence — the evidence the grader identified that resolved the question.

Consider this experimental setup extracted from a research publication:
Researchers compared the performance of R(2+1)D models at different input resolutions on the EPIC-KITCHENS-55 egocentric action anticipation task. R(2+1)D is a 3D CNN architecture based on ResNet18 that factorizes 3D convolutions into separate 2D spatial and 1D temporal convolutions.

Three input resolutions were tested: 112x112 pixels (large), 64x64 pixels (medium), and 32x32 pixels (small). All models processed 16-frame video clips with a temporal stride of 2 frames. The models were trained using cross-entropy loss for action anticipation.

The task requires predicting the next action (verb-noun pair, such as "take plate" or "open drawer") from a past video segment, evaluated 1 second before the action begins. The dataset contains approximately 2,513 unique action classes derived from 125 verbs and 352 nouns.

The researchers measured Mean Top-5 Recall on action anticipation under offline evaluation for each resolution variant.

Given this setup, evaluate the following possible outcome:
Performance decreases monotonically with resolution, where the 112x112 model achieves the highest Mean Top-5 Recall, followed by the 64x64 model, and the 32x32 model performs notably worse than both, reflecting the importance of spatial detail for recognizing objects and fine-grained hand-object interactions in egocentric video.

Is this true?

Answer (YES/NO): YES